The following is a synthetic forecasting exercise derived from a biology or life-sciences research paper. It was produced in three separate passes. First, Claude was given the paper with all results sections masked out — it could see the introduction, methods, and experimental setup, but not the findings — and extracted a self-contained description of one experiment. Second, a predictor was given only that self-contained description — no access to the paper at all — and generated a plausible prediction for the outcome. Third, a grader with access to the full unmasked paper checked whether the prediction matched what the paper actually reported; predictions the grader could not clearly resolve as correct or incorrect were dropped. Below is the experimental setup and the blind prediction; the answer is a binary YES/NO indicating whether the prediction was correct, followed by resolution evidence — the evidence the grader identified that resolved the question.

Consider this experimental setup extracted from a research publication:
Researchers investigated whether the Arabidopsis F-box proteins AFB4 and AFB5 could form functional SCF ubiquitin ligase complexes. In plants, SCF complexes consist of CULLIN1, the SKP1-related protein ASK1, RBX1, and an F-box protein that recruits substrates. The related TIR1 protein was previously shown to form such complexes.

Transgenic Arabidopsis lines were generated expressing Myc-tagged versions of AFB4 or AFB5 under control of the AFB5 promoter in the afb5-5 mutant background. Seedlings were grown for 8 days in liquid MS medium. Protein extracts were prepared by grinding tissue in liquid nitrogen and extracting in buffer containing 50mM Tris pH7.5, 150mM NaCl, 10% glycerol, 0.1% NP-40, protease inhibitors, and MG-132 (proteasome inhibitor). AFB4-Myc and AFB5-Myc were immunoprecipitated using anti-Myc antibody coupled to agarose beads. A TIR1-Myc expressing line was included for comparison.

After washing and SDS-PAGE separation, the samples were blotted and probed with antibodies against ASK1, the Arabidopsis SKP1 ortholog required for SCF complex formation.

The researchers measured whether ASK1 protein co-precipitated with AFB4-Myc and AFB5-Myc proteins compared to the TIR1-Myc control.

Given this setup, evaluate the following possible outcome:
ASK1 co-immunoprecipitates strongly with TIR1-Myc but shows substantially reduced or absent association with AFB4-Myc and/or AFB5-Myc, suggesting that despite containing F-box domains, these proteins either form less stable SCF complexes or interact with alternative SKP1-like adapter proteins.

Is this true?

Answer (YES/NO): NO